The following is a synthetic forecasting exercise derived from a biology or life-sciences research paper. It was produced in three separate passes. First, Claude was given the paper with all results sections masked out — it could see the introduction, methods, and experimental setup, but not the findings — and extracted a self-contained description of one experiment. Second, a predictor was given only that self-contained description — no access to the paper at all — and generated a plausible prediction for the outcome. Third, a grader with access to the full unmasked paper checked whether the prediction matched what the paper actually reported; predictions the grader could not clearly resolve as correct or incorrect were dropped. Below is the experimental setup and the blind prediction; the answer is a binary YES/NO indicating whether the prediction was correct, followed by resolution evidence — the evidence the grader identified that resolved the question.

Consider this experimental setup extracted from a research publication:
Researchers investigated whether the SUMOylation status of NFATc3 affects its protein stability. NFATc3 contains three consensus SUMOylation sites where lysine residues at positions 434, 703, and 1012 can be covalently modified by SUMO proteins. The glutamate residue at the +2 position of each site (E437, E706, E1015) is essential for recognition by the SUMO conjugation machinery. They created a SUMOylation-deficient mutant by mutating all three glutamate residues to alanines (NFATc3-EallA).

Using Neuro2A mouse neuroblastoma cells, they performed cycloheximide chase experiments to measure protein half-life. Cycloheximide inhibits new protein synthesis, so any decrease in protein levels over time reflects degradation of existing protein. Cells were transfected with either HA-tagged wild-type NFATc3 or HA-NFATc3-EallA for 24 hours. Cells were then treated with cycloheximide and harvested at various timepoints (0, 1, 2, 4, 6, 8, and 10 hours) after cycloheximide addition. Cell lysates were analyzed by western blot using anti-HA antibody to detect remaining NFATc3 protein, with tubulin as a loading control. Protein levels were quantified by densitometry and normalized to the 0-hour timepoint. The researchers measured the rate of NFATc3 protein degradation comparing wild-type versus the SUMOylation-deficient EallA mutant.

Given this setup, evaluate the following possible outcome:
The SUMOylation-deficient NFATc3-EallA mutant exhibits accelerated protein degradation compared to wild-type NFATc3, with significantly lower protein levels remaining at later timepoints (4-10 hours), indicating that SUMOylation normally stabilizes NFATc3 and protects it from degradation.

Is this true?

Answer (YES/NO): NO